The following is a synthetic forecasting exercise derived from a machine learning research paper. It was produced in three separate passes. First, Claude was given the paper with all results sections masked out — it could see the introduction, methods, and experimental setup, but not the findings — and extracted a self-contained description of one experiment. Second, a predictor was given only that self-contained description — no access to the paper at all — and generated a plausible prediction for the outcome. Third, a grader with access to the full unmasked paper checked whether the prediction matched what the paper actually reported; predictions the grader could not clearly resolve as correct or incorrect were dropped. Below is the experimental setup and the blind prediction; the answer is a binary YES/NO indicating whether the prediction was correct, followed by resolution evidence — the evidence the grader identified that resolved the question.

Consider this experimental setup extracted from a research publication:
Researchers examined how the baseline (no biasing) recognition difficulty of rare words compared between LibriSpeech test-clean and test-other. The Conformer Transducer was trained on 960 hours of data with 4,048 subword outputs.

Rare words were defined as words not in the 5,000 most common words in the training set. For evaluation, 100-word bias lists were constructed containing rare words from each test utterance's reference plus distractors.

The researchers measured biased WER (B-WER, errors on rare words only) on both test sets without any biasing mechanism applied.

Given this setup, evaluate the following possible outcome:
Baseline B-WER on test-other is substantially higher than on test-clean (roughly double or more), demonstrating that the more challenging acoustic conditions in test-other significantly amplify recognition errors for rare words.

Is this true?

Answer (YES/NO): YES